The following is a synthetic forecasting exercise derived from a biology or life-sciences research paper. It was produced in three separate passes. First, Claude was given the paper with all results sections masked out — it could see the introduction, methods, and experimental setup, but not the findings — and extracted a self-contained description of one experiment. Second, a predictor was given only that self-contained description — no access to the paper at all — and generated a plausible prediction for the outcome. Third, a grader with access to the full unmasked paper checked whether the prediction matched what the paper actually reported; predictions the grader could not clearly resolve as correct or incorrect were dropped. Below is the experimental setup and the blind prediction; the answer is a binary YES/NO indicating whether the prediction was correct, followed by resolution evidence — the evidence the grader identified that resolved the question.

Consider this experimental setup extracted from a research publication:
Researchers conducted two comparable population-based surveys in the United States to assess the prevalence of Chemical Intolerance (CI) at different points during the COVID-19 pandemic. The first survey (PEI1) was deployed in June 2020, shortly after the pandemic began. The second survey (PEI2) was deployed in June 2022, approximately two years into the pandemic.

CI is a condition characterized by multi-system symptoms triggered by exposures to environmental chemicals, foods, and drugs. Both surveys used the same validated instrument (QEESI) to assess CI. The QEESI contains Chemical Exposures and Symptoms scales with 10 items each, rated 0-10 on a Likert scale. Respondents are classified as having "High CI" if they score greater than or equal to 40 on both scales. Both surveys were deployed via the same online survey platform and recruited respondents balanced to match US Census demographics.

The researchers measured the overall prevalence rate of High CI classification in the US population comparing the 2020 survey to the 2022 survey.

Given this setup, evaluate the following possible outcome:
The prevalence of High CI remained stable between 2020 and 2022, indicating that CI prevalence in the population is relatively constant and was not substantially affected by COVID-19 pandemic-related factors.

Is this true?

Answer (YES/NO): NO